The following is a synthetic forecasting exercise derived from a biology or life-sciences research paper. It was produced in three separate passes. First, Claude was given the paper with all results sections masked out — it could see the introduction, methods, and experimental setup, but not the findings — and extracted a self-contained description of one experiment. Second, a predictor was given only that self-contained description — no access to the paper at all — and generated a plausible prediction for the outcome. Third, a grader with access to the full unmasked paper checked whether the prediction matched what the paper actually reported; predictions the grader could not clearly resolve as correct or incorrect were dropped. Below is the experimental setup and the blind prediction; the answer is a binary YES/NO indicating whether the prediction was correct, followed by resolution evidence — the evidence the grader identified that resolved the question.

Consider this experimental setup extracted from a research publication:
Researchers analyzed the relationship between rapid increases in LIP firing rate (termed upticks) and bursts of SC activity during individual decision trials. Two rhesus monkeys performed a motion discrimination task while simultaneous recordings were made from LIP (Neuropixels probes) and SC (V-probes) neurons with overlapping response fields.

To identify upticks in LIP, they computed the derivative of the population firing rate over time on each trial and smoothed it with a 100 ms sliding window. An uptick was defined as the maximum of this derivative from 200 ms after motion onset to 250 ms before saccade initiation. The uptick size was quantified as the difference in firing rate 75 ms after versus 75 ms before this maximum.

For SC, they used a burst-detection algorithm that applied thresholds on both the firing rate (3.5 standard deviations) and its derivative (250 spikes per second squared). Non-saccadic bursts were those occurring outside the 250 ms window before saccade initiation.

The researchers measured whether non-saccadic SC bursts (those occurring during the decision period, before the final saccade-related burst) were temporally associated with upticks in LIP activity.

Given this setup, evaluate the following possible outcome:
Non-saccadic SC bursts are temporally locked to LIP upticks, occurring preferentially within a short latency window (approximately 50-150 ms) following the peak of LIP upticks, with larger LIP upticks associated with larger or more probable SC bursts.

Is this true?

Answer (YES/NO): NO